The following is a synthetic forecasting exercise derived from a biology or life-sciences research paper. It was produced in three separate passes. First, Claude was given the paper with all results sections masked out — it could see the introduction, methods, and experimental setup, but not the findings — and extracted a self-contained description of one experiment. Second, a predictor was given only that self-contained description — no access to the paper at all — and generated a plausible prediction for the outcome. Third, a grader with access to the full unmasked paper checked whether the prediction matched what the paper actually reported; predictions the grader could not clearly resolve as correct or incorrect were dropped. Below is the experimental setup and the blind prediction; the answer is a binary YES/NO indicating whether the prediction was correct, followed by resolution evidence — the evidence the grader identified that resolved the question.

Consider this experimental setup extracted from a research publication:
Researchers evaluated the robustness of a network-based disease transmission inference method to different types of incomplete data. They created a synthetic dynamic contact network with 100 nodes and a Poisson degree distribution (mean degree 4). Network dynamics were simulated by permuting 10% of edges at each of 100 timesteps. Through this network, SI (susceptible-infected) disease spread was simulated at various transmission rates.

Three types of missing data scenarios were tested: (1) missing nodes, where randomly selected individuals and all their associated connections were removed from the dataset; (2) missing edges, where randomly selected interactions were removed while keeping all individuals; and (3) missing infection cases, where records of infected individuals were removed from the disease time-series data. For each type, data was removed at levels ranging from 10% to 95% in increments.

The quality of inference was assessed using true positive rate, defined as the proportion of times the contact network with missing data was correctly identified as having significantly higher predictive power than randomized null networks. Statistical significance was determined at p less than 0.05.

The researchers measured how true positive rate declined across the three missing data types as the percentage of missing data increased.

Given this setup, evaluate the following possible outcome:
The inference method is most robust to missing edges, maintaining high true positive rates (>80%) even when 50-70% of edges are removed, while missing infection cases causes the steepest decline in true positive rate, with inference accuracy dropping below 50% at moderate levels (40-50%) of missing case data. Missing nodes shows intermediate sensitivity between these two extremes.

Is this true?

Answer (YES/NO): NO